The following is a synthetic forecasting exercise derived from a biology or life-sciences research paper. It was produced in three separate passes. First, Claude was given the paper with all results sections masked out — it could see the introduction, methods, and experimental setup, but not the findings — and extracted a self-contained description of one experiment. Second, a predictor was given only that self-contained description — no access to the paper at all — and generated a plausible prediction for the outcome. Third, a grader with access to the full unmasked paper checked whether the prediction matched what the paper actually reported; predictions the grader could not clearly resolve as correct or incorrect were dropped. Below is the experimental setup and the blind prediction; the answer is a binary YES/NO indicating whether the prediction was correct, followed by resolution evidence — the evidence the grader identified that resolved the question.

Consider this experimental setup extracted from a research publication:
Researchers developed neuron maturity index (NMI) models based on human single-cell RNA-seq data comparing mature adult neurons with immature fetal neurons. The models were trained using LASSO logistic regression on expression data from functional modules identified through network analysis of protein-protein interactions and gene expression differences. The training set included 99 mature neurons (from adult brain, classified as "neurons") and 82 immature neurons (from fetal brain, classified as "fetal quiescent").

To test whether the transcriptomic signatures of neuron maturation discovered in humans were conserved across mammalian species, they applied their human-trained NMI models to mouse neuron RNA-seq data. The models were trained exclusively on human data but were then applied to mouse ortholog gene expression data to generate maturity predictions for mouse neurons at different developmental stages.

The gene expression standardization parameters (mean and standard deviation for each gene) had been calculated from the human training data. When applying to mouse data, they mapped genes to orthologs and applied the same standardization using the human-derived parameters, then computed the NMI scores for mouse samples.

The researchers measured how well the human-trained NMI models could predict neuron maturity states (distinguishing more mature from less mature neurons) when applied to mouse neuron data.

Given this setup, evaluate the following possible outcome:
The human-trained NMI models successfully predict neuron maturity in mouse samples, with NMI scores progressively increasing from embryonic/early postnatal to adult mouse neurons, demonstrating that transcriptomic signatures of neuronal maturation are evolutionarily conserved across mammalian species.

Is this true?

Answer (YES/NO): NO